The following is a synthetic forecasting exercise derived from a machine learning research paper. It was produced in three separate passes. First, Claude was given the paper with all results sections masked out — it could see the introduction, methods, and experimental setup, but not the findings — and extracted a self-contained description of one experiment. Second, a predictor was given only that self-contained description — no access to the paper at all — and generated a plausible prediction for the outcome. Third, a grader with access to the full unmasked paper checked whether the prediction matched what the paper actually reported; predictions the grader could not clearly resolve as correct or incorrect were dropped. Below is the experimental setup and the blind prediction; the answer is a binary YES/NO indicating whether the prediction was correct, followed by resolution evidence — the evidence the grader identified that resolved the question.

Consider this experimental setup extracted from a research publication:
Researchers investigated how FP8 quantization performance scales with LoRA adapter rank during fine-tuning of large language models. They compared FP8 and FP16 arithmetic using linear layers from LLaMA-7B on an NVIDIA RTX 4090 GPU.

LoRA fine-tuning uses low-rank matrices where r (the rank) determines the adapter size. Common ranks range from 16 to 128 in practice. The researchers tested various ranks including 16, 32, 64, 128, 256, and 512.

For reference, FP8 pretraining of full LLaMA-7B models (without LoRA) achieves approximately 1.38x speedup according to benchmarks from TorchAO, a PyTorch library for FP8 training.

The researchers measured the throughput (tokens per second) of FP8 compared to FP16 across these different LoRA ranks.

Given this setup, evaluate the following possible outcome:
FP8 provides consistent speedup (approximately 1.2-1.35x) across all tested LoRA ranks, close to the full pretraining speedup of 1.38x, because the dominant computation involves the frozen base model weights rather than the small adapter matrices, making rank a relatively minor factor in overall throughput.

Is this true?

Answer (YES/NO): NO